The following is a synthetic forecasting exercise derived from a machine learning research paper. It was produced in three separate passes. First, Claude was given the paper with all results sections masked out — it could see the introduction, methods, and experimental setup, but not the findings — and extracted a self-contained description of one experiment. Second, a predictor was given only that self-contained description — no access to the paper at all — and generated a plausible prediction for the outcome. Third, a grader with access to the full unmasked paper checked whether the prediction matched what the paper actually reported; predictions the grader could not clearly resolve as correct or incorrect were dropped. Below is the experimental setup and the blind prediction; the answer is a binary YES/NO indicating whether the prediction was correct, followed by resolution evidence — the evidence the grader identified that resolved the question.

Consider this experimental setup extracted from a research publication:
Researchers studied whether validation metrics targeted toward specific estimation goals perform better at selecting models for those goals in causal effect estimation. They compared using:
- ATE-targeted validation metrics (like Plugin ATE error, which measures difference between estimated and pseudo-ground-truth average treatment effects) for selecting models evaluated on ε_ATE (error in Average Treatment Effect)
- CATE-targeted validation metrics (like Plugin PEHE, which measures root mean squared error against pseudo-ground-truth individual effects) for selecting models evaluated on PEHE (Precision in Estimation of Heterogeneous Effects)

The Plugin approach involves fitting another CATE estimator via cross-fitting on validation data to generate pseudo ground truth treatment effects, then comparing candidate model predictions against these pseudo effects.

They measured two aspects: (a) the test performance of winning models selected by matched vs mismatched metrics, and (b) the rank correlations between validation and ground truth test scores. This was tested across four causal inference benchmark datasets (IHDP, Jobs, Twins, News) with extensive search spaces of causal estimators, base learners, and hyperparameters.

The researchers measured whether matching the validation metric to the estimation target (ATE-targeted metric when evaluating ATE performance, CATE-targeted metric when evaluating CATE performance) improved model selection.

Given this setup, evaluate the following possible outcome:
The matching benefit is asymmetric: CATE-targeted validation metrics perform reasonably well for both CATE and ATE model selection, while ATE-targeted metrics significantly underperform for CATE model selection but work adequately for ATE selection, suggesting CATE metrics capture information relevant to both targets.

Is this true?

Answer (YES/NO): NO